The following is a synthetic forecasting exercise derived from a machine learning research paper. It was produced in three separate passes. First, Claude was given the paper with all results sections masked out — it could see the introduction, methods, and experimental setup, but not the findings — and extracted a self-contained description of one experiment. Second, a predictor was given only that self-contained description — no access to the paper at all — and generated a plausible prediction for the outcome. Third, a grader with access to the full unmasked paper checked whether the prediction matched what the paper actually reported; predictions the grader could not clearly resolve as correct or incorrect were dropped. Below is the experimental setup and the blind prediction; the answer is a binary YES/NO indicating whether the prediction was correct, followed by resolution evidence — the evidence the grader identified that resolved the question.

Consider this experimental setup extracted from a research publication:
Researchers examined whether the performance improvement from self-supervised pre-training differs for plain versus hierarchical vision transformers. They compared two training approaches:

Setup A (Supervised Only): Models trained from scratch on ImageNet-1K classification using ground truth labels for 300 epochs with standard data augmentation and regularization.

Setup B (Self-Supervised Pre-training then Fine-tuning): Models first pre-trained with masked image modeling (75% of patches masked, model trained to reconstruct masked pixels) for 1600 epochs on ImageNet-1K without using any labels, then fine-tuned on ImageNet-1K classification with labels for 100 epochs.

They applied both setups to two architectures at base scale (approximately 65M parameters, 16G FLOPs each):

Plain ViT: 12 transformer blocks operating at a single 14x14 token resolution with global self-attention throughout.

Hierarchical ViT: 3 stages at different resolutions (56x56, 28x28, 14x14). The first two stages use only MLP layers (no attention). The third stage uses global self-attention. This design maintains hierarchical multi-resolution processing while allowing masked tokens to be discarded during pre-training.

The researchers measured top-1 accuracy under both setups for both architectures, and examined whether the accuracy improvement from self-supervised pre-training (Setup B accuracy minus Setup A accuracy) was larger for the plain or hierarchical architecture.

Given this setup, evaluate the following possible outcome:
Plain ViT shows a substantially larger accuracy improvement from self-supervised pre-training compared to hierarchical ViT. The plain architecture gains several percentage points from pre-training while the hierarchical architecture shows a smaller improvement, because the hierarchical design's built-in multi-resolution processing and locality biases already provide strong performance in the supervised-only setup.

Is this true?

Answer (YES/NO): YES